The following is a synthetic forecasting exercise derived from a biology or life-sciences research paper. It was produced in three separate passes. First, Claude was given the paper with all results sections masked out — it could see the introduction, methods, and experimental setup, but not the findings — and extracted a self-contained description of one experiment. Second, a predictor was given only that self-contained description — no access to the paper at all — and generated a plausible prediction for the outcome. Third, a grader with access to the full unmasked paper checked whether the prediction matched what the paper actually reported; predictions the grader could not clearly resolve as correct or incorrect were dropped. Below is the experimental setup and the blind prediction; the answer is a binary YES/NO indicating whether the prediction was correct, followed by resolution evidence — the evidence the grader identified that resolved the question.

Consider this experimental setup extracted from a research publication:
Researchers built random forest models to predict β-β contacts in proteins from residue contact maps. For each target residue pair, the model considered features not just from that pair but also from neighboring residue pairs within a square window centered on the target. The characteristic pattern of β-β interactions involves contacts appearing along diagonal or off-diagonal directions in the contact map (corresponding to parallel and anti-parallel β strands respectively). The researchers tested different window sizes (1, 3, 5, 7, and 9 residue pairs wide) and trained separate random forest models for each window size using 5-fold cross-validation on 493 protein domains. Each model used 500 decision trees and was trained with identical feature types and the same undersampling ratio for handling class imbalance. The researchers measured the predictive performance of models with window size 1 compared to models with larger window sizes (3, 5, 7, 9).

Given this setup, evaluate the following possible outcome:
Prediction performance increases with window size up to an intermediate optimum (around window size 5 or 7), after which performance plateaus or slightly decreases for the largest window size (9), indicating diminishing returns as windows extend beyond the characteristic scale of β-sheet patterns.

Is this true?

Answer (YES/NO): NO